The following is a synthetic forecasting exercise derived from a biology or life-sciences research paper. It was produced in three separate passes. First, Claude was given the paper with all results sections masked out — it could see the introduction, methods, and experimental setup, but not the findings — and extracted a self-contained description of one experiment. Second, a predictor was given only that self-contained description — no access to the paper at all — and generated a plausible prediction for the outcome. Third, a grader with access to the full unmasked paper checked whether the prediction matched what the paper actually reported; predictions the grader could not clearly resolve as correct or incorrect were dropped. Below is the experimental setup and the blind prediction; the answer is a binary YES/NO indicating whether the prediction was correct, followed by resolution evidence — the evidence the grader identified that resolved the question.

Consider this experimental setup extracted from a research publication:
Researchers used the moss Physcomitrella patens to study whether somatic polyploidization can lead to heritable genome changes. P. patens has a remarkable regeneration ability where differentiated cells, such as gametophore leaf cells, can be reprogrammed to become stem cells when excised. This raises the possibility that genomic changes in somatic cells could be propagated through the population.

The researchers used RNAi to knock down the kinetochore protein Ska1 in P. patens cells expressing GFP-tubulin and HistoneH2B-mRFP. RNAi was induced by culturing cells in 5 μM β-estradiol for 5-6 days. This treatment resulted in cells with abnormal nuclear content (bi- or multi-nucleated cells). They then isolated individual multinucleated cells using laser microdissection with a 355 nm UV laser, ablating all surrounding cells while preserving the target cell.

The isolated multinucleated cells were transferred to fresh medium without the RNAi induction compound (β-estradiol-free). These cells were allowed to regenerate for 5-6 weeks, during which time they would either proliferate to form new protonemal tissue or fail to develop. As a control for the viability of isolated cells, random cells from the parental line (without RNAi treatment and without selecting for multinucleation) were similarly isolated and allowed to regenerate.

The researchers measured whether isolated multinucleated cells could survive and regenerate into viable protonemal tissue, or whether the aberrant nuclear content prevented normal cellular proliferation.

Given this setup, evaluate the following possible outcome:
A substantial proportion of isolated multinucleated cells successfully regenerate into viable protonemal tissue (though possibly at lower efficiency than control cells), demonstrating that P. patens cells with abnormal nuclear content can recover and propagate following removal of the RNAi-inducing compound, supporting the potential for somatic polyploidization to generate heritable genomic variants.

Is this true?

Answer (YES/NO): YES